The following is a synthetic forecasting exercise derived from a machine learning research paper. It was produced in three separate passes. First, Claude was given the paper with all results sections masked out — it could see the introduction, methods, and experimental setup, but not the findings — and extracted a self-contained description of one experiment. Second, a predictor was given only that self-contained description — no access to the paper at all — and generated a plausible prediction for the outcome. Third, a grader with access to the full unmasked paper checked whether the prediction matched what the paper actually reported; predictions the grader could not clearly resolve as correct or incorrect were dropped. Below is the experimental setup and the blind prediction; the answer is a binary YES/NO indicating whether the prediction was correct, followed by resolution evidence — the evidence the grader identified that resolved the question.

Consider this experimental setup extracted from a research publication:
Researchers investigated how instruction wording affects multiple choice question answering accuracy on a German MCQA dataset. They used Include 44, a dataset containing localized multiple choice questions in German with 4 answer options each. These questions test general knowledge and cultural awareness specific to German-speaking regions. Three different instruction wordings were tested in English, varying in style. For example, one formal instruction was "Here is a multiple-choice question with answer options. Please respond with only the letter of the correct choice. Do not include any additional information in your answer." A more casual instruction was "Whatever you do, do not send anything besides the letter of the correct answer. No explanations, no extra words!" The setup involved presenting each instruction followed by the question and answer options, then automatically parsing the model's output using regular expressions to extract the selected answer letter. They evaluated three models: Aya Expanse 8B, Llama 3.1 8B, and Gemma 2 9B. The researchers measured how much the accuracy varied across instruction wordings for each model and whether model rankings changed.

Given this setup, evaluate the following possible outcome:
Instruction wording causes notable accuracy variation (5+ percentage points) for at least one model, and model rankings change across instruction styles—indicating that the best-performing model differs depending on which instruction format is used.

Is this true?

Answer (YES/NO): YES